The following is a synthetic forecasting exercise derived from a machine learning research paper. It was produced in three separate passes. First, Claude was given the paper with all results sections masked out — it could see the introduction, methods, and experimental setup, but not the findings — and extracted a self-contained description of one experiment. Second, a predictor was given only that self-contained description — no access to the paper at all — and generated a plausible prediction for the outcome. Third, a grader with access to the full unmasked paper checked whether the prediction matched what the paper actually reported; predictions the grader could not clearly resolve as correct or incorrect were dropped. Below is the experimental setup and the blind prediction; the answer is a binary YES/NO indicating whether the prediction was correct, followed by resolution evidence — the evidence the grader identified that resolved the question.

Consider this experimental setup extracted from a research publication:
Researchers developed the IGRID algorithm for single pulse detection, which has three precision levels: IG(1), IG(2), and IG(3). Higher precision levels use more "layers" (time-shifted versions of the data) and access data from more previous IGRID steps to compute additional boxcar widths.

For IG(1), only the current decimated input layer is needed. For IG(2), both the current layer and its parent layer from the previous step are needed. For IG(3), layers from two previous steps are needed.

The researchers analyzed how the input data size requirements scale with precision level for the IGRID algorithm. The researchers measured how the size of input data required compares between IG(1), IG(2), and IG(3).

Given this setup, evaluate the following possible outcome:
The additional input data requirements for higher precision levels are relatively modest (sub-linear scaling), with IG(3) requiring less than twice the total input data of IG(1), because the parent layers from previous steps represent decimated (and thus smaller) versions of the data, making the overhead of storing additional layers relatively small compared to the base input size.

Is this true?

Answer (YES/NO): NO